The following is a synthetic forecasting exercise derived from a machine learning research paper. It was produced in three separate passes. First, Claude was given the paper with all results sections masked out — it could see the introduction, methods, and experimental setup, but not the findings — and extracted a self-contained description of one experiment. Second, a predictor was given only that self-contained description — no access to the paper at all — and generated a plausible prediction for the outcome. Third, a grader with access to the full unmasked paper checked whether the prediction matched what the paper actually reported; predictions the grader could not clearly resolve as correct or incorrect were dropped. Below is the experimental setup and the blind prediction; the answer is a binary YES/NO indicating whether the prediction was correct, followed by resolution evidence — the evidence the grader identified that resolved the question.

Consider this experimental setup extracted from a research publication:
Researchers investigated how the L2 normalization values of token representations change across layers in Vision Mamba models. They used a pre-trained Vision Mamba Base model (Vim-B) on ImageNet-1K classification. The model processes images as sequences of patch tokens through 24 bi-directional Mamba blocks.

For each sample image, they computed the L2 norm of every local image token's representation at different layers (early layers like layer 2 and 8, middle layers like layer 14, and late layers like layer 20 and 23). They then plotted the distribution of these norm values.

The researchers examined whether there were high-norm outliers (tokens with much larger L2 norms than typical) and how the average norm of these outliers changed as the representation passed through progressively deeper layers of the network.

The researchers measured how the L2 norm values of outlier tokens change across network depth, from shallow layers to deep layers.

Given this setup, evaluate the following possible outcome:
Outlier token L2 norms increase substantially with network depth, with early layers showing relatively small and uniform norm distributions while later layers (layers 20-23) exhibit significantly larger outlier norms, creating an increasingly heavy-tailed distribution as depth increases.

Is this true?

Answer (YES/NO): YES